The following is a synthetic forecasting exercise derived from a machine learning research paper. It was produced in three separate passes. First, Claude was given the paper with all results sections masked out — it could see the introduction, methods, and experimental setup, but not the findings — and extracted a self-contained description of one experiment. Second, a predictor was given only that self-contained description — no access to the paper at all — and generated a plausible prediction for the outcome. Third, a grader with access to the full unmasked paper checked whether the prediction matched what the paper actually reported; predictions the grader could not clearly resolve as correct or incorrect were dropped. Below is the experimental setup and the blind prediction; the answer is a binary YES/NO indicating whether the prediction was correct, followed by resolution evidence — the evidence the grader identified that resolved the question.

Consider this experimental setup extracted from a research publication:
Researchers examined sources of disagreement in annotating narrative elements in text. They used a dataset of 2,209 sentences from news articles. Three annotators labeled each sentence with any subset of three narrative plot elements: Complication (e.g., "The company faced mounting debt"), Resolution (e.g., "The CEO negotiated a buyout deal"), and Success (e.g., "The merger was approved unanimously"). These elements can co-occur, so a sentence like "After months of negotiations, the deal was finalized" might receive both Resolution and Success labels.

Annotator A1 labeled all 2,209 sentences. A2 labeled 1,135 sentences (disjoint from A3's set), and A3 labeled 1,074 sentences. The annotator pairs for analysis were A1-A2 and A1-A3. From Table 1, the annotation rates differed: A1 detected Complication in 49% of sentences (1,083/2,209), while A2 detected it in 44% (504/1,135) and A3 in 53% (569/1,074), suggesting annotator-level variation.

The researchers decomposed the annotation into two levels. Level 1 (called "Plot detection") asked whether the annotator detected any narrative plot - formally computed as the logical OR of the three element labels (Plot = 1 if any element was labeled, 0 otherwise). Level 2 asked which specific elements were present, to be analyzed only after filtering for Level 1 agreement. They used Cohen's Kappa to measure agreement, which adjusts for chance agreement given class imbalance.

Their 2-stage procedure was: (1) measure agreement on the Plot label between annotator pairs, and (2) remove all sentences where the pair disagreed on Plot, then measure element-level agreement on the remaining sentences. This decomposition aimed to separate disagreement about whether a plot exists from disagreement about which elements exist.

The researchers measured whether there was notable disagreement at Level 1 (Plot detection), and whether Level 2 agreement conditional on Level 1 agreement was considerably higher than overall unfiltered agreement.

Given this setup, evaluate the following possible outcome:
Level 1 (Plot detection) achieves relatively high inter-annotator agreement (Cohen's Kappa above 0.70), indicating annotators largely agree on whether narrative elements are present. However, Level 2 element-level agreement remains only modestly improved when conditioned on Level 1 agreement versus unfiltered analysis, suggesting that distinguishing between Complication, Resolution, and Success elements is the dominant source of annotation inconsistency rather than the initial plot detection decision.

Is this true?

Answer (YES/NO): NO